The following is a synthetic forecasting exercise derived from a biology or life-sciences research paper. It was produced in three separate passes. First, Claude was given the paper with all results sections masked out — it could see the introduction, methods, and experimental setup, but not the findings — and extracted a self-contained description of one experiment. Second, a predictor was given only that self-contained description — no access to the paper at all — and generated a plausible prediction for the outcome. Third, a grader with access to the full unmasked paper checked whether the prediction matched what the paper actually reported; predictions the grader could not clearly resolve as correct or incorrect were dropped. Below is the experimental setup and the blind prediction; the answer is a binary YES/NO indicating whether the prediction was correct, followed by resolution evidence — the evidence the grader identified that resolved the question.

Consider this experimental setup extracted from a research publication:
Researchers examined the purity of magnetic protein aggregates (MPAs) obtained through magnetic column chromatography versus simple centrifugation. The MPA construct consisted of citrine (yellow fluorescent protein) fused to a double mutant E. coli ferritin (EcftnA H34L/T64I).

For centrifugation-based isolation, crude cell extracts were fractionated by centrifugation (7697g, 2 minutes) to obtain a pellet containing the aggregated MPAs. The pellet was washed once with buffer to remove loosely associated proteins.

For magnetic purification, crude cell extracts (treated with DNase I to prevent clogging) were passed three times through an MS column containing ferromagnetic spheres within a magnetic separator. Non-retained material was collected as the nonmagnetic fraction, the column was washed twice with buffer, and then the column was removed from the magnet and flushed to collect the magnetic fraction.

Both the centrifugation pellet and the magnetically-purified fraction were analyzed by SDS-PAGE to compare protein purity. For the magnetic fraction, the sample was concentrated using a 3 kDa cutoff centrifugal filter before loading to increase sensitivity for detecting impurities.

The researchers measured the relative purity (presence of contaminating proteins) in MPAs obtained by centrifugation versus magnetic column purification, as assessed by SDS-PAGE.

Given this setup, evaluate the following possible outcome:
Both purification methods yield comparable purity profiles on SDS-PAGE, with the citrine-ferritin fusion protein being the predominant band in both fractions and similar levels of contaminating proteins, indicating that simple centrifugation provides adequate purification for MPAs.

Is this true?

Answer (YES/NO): NO